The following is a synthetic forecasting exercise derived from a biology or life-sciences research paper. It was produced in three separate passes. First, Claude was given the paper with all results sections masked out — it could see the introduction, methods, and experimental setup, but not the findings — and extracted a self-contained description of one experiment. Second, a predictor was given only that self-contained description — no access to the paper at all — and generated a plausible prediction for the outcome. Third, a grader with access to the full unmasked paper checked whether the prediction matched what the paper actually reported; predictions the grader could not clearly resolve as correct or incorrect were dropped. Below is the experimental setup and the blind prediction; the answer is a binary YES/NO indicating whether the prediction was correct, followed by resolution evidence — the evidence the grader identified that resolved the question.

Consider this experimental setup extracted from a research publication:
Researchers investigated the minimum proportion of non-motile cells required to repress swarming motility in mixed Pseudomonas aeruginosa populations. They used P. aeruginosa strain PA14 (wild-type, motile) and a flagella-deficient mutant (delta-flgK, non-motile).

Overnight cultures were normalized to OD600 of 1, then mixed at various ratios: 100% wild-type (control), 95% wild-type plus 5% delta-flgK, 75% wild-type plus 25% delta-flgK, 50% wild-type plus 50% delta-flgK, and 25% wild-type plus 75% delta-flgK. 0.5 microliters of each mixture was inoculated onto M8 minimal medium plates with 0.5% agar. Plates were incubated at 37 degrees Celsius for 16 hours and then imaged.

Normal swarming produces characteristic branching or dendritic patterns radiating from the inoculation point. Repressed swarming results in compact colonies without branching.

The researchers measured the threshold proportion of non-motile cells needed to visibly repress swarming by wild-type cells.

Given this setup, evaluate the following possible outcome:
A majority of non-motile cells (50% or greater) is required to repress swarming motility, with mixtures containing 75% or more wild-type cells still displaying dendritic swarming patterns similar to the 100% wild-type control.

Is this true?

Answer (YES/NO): NO